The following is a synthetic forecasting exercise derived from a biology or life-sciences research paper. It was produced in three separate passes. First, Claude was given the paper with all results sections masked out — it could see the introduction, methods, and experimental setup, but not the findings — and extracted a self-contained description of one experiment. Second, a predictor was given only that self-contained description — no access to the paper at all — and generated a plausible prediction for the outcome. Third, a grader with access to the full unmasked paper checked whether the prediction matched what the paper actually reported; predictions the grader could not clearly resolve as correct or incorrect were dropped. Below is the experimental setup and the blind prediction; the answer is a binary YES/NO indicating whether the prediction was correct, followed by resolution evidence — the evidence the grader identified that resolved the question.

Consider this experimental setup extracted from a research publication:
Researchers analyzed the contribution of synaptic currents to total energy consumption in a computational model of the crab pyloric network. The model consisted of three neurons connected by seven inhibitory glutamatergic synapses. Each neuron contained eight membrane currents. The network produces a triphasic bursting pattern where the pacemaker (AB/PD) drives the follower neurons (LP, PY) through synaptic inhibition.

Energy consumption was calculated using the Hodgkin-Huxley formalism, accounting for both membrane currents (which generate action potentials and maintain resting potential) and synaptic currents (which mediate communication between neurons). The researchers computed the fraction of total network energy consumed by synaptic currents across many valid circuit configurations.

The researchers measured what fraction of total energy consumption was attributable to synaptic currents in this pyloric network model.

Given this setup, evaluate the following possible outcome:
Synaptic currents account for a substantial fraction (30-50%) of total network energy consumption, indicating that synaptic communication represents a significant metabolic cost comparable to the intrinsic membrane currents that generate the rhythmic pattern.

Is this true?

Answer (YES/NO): NO